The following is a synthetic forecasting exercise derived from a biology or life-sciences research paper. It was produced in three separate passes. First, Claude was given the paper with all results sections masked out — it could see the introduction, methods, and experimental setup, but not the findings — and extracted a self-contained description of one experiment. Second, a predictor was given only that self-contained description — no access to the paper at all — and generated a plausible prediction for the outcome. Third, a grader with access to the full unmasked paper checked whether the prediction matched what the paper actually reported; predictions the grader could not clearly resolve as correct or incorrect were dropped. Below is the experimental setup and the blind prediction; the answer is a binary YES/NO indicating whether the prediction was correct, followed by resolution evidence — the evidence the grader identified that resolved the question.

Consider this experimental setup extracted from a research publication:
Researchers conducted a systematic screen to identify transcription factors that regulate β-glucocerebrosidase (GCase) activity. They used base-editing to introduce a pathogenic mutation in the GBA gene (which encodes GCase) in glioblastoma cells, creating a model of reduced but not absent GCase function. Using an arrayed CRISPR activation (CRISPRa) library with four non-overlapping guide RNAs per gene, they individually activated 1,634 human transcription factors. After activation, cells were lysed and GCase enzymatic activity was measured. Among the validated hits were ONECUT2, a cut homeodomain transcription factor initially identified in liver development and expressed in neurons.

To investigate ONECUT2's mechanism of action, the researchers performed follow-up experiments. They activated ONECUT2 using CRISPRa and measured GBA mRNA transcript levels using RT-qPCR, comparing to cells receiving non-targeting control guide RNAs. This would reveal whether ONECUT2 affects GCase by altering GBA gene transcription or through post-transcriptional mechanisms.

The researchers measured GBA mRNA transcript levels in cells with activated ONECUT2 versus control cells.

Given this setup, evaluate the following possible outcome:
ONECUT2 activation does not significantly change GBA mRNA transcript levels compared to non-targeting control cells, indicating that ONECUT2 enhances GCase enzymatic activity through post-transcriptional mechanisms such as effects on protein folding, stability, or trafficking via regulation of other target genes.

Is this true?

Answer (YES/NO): NO